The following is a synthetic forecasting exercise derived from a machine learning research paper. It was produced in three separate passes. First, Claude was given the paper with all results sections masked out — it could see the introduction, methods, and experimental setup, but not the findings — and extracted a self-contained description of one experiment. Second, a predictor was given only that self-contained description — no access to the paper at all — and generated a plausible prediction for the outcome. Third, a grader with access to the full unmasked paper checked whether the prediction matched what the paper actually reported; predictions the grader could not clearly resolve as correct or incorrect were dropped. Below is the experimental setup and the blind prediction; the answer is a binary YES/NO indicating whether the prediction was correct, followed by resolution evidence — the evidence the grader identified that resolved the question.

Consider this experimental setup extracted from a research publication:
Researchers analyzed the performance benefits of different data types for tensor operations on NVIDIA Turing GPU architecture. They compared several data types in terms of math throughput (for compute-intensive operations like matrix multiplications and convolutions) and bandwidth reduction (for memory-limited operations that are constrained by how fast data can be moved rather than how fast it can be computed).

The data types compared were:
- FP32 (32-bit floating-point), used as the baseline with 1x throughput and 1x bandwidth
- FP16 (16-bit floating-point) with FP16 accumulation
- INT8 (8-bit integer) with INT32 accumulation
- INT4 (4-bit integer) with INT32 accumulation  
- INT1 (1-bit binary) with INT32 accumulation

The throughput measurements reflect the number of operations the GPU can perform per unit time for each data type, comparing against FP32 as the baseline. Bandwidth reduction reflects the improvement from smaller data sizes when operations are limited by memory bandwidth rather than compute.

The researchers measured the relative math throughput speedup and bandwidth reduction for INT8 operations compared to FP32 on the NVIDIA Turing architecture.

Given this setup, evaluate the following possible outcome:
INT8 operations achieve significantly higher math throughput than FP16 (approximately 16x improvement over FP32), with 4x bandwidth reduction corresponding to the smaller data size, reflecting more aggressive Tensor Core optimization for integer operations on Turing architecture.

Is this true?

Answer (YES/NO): YES